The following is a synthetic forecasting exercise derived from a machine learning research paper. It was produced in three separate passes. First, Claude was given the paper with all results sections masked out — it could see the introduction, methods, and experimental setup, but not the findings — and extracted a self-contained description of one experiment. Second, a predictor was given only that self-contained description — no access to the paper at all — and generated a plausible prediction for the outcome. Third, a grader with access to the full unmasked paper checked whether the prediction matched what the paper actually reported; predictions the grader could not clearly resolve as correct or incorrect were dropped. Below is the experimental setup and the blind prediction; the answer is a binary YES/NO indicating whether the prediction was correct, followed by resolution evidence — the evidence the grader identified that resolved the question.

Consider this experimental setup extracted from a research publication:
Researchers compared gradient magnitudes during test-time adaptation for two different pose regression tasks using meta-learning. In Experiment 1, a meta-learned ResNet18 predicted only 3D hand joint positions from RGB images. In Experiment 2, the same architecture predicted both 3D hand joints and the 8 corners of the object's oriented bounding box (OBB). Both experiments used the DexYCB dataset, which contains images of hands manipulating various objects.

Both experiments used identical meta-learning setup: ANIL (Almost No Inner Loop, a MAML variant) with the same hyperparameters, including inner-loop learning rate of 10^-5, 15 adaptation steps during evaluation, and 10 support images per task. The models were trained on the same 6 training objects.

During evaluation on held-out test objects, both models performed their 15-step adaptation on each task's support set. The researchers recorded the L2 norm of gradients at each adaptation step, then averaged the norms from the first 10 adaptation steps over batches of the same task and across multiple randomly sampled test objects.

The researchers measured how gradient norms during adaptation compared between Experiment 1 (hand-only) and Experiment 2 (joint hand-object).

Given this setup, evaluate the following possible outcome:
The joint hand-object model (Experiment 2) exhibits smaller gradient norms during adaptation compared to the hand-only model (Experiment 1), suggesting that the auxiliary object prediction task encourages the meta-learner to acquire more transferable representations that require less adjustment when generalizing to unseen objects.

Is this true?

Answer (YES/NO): NO